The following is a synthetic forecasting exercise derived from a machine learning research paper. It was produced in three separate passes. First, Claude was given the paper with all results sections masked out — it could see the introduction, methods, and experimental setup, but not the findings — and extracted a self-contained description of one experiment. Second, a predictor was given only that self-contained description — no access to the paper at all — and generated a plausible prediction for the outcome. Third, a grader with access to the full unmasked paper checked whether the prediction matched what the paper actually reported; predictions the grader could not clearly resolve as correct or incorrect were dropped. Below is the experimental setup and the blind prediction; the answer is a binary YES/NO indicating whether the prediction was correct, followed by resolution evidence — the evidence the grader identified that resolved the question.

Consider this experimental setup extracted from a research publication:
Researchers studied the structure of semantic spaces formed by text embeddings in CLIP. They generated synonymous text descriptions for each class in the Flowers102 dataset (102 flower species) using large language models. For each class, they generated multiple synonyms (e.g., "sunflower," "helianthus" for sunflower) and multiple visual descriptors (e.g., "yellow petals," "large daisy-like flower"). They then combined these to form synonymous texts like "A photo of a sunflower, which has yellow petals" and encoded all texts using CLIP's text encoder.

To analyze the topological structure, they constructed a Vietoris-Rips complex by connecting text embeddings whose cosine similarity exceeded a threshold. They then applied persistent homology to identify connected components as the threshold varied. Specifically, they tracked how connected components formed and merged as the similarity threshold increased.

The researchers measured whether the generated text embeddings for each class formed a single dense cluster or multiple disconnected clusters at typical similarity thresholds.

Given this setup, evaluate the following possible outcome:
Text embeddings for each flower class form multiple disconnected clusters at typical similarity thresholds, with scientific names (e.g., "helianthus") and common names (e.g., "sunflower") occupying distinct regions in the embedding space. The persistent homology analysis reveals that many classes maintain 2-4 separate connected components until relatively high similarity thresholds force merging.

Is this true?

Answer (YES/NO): NO